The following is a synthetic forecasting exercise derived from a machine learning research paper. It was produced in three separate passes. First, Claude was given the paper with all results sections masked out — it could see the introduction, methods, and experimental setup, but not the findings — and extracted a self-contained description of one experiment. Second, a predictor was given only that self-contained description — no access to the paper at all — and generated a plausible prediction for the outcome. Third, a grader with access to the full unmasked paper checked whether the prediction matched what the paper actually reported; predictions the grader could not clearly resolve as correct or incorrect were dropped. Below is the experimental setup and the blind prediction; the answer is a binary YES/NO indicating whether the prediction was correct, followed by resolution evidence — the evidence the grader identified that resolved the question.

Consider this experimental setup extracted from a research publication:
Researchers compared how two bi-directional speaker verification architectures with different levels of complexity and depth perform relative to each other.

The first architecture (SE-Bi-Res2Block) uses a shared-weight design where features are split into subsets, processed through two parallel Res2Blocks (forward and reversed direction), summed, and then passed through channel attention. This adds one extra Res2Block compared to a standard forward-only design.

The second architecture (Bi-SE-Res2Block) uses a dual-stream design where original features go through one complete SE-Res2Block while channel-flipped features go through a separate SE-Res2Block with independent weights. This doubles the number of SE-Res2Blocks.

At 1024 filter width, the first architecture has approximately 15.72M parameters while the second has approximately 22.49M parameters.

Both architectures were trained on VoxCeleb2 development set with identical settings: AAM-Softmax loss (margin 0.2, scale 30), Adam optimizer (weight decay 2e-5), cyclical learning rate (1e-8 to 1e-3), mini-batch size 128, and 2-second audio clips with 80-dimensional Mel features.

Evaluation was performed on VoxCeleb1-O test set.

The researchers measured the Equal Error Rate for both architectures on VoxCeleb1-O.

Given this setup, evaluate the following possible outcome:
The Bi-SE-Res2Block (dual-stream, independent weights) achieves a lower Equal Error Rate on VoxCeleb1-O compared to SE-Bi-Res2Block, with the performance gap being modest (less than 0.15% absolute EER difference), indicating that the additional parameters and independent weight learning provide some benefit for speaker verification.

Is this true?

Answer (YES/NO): YES